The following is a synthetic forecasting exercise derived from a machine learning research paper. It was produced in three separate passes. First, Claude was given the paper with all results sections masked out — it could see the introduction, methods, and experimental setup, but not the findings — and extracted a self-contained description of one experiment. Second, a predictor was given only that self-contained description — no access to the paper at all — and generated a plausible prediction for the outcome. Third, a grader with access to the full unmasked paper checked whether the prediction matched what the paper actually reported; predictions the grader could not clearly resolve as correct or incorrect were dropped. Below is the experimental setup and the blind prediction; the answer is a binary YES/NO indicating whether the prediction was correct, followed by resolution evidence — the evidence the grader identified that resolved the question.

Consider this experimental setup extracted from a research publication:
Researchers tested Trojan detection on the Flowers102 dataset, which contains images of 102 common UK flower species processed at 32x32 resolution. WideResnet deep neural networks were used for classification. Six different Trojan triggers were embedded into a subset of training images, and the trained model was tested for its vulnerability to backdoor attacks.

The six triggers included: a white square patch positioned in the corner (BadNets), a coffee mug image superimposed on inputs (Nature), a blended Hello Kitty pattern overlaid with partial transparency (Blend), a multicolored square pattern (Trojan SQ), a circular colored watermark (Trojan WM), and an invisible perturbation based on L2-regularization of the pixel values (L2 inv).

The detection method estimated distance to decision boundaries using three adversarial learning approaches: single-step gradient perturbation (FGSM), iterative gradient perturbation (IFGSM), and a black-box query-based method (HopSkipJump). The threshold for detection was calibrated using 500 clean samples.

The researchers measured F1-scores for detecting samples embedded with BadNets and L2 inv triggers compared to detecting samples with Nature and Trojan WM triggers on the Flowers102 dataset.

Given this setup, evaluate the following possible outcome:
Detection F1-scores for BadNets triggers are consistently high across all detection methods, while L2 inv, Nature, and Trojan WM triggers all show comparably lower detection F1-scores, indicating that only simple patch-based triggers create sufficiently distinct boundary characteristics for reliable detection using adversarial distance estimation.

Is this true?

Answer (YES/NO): NO